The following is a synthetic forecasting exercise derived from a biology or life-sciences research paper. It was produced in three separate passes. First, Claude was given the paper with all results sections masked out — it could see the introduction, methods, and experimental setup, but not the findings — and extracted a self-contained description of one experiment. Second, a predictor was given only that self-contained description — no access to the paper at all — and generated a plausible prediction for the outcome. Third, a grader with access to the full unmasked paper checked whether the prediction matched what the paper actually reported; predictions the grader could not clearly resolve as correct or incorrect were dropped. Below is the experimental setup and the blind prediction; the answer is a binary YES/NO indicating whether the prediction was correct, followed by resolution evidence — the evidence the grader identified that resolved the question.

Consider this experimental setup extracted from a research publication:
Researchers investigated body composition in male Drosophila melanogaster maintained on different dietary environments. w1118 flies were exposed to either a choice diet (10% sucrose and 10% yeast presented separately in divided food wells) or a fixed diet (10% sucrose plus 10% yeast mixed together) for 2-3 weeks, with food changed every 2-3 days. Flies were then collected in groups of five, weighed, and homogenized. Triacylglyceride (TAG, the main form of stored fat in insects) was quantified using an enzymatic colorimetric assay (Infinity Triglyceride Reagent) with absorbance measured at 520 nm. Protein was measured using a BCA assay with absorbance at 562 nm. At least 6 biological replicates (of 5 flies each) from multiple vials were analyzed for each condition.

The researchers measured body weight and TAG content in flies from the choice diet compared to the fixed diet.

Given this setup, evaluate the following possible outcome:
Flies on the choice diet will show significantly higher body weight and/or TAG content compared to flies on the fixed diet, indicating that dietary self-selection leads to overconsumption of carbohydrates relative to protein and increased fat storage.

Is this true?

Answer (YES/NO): NO